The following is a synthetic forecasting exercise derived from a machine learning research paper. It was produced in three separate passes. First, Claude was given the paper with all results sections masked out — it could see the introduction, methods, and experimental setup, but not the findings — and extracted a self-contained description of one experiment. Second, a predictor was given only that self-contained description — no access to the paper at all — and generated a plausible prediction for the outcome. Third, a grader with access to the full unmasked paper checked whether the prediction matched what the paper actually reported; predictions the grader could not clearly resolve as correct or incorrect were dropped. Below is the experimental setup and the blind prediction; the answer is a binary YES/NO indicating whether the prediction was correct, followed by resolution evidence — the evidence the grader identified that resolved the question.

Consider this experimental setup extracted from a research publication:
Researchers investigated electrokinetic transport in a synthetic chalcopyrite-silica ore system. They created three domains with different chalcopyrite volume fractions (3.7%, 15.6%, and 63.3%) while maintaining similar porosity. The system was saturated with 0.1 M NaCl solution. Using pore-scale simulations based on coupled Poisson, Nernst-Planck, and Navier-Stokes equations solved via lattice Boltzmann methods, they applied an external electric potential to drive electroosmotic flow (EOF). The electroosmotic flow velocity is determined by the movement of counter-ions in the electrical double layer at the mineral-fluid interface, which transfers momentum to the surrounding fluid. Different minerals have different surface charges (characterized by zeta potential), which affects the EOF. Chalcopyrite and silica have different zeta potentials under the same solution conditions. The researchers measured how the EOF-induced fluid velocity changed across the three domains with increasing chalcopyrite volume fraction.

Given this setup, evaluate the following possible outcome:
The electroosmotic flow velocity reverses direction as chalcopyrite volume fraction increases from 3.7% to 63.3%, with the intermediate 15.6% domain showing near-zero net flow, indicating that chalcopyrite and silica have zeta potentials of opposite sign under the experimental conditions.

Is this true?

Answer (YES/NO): NO